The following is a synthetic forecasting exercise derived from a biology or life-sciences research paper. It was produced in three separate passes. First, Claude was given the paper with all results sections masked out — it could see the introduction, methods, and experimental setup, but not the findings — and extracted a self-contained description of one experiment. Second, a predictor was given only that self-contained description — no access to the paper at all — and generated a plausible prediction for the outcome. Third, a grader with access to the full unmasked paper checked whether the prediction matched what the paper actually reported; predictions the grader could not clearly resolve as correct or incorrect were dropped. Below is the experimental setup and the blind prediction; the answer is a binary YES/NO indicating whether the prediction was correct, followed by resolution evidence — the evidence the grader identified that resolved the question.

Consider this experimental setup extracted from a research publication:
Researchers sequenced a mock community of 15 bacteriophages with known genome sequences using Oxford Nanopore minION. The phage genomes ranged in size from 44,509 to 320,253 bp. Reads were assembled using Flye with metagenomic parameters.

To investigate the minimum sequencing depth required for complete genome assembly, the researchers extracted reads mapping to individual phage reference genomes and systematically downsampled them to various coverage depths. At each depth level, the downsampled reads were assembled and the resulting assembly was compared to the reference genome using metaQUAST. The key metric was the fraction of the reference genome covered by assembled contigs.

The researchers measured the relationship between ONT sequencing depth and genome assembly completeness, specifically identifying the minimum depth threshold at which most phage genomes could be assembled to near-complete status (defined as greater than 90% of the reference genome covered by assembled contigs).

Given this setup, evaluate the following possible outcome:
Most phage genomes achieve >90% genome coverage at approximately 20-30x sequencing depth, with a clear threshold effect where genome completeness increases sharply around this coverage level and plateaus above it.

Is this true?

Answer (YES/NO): NO